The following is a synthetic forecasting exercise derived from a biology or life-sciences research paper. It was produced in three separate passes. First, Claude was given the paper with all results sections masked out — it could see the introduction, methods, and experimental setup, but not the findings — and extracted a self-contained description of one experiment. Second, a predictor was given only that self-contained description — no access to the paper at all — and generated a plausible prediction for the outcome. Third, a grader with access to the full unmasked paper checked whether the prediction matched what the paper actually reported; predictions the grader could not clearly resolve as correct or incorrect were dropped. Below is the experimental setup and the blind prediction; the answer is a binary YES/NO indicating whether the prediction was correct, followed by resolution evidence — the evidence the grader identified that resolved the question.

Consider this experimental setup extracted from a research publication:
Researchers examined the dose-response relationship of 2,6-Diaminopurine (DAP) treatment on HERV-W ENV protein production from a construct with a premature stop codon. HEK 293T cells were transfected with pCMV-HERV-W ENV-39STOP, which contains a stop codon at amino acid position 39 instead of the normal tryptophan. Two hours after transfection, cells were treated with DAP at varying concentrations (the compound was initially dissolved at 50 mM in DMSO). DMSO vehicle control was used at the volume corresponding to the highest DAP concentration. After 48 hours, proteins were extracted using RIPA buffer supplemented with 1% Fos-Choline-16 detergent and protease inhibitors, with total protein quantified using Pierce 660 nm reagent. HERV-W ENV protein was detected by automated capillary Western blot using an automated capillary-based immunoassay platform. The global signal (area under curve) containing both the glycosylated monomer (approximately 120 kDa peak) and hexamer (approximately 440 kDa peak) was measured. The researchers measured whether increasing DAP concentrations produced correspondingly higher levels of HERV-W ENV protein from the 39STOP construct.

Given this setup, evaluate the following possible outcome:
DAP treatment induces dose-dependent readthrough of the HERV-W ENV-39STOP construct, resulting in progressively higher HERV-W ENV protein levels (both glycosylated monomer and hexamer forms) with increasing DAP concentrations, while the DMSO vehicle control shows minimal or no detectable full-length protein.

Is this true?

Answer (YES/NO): NO